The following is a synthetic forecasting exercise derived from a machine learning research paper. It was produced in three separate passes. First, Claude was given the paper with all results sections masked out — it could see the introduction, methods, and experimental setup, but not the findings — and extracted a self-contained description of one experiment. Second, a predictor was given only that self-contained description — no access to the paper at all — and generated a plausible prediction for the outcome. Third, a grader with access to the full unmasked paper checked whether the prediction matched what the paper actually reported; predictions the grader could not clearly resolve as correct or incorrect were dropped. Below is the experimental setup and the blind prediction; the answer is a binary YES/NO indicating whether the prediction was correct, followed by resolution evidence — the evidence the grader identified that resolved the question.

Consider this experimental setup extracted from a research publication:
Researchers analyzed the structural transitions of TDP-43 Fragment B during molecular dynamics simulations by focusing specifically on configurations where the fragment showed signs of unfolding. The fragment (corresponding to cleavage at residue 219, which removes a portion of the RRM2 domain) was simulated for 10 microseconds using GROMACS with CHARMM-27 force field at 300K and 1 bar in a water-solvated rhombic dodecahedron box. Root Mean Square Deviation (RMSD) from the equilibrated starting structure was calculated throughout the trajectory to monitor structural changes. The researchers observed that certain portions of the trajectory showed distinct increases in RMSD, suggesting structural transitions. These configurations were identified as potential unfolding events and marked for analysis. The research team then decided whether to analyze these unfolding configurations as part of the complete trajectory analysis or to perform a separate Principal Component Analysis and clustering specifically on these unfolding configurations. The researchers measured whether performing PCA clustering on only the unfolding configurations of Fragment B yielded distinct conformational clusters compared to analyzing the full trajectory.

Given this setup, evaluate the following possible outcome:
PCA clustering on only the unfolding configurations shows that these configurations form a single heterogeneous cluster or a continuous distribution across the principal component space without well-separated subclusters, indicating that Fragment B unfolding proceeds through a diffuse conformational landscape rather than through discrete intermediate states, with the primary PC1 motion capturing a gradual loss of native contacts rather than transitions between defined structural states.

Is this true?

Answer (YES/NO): NO